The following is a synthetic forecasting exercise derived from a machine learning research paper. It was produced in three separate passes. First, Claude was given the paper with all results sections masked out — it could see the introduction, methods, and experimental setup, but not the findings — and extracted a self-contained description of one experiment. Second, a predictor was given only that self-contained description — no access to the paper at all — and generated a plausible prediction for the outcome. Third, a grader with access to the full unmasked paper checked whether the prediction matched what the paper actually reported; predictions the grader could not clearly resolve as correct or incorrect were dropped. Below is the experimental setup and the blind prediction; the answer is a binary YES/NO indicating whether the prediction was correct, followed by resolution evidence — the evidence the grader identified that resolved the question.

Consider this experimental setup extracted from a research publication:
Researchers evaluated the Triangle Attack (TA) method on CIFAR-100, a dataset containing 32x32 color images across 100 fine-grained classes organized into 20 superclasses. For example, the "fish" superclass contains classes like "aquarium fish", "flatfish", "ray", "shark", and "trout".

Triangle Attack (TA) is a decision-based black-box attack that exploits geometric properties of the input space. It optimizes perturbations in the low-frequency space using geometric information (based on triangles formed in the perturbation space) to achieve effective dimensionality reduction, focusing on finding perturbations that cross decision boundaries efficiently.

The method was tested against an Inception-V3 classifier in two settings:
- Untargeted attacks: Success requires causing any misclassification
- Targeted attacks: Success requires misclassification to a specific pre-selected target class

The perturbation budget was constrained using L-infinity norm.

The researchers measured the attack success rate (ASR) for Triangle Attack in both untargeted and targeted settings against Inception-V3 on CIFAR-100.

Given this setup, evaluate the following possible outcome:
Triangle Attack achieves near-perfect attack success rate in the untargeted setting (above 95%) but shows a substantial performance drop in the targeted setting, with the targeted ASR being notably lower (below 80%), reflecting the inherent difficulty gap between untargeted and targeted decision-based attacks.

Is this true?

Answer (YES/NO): NO